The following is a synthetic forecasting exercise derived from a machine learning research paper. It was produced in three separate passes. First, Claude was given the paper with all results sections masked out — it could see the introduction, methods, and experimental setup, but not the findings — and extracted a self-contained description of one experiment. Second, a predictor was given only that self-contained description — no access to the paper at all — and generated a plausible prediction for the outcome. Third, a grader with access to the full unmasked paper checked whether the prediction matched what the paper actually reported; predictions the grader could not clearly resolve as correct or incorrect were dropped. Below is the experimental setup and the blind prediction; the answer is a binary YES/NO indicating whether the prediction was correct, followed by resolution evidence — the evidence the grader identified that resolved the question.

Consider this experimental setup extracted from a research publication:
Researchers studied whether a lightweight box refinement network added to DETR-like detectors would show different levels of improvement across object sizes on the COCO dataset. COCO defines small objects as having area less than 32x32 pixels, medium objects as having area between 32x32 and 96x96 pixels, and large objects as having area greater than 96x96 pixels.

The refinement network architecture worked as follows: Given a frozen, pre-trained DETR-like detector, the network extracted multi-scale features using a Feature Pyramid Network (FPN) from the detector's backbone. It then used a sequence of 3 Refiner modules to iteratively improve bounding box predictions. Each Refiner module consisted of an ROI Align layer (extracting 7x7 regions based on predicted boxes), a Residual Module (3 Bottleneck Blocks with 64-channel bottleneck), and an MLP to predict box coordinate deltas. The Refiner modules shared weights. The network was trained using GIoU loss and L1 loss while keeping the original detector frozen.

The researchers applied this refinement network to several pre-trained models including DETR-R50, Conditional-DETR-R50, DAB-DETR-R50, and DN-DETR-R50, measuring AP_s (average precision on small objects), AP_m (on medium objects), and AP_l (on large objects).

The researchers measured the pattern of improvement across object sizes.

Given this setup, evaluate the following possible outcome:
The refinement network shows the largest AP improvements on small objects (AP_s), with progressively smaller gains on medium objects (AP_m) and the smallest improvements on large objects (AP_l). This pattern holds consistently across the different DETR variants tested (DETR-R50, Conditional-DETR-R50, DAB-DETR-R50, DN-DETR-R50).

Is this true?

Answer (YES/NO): YES